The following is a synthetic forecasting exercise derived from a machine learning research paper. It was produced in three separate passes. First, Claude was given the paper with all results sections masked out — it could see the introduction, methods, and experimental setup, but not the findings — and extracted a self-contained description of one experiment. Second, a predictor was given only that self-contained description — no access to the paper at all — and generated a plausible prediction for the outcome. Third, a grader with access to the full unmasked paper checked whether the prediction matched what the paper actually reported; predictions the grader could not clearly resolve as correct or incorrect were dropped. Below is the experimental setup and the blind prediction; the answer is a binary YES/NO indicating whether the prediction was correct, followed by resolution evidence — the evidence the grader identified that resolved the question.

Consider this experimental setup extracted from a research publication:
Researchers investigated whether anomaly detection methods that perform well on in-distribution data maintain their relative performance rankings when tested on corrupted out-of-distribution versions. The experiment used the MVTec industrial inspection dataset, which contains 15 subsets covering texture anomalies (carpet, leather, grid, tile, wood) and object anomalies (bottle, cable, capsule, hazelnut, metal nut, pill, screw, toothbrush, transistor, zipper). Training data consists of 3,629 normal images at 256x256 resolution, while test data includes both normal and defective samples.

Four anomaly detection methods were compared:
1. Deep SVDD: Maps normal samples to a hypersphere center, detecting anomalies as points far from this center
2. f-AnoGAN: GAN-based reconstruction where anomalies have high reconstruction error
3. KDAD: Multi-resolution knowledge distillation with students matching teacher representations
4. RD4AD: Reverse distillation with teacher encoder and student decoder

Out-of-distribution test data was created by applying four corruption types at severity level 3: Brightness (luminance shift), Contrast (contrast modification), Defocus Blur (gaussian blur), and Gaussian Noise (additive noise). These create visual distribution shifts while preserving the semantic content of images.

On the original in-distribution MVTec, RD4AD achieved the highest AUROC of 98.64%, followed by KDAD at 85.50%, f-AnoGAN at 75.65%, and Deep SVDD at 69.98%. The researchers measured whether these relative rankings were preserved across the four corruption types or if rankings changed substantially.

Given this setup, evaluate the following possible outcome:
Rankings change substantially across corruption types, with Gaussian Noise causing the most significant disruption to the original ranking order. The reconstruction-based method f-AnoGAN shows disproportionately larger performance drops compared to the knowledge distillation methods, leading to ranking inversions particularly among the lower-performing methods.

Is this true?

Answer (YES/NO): NO